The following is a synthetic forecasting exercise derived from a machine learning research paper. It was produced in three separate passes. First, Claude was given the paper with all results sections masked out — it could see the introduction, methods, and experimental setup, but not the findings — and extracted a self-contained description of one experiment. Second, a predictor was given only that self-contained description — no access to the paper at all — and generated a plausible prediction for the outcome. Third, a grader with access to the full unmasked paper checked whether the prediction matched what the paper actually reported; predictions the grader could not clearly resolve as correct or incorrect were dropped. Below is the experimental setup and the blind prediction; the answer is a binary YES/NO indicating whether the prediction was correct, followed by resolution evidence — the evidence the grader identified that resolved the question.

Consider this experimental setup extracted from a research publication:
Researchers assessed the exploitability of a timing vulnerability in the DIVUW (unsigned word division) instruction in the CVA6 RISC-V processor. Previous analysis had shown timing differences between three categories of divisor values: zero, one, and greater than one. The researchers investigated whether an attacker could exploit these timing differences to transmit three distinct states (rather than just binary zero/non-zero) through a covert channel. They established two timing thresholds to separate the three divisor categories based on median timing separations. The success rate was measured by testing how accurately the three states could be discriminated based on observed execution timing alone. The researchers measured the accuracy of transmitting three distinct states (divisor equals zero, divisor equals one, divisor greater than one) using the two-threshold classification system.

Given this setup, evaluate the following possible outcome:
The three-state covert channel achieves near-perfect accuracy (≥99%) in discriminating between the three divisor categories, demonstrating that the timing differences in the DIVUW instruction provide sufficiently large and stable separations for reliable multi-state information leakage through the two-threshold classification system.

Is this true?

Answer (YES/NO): NO